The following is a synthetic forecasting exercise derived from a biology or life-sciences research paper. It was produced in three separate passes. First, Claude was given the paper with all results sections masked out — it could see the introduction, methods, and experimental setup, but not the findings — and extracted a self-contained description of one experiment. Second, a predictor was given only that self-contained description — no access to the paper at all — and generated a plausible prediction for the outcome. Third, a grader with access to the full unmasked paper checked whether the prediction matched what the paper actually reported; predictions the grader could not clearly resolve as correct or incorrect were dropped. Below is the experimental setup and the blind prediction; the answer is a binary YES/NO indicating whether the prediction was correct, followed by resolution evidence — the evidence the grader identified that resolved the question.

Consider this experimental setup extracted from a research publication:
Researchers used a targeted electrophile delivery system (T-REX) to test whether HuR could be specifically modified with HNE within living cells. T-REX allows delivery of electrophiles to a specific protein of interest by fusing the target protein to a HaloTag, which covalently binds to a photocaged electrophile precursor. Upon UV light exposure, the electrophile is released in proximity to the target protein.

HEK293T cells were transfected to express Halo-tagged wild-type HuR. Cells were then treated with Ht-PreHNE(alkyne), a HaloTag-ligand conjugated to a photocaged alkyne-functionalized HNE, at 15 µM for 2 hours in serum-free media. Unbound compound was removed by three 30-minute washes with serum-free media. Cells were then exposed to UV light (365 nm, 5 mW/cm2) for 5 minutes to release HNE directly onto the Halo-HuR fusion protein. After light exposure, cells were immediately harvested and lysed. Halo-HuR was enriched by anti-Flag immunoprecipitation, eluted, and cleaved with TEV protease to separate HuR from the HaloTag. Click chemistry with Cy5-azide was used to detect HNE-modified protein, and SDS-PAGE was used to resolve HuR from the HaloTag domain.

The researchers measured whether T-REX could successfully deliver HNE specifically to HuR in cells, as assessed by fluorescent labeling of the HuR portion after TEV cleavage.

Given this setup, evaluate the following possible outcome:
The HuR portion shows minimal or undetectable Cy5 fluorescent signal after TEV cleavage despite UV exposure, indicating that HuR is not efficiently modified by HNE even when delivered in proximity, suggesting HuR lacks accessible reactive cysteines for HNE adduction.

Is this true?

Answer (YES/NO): NO